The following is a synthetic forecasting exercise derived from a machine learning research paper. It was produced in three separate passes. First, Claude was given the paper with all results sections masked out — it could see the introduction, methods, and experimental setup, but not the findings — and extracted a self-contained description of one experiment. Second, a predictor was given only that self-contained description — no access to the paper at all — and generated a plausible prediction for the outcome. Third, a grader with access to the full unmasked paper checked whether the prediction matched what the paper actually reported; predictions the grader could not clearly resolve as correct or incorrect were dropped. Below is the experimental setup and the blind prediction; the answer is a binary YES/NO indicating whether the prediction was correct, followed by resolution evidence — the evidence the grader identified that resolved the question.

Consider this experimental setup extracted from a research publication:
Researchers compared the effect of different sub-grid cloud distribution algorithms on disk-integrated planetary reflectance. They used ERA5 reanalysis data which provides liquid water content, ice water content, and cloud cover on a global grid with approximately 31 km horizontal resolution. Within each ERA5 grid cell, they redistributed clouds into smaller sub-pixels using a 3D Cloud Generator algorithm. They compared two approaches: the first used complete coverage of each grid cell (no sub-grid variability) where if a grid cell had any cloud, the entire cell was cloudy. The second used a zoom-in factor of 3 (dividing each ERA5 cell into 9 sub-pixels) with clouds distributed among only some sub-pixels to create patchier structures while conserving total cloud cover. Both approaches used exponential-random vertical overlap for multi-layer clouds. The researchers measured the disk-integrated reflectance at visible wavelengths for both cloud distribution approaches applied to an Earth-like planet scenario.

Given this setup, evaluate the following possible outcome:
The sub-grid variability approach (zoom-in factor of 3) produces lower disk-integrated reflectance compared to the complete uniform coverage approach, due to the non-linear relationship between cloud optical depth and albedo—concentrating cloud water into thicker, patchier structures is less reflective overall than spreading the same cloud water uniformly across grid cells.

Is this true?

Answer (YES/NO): YES